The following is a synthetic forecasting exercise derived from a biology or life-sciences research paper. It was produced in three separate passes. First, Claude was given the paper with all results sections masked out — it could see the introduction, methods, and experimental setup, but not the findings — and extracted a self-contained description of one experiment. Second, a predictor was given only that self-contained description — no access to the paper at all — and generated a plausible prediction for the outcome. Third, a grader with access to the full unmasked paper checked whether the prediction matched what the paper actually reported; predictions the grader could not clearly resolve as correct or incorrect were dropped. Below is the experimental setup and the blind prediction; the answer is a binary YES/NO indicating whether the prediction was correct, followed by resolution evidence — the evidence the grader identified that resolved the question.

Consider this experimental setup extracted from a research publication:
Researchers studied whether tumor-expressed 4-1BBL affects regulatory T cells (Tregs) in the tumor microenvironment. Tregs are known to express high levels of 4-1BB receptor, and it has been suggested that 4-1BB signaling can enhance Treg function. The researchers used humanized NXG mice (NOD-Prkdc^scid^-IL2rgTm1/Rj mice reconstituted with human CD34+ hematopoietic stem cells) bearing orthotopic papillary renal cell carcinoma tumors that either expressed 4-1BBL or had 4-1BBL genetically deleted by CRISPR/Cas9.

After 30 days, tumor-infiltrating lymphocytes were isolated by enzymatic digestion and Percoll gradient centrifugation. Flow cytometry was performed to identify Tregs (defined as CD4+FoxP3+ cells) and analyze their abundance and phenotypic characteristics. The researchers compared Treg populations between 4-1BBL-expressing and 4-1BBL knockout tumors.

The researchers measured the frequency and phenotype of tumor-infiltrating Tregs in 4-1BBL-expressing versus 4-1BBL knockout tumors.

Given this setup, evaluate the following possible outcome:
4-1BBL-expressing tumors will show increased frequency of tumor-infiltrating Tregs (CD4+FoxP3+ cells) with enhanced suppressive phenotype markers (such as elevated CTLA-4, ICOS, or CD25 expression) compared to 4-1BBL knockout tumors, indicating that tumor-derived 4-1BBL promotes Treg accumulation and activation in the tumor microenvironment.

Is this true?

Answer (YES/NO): NO